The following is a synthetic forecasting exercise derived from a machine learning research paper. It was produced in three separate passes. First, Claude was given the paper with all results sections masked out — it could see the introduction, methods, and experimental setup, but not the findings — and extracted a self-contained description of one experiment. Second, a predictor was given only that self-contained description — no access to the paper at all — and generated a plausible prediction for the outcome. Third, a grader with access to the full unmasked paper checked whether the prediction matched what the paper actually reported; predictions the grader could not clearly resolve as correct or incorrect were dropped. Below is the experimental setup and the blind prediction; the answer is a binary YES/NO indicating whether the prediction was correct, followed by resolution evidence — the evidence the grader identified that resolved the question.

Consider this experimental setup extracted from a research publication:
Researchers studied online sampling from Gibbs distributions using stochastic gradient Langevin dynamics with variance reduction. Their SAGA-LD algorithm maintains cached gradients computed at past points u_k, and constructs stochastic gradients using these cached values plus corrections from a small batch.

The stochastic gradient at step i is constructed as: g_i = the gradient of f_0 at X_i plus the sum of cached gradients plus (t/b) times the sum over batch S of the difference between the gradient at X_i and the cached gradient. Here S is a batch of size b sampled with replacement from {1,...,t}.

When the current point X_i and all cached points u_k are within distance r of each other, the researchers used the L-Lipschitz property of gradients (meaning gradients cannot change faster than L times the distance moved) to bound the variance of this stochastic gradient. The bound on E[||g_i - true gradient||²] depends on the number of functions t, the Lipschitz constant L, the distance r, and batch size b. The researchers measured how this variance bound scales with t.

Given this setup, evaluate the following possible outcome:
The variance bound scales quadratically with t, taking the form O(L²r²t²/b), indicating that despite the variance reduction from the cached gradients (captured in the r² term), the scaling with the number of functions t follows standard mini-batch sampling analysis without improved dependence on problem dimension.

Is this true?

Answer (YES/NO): YES